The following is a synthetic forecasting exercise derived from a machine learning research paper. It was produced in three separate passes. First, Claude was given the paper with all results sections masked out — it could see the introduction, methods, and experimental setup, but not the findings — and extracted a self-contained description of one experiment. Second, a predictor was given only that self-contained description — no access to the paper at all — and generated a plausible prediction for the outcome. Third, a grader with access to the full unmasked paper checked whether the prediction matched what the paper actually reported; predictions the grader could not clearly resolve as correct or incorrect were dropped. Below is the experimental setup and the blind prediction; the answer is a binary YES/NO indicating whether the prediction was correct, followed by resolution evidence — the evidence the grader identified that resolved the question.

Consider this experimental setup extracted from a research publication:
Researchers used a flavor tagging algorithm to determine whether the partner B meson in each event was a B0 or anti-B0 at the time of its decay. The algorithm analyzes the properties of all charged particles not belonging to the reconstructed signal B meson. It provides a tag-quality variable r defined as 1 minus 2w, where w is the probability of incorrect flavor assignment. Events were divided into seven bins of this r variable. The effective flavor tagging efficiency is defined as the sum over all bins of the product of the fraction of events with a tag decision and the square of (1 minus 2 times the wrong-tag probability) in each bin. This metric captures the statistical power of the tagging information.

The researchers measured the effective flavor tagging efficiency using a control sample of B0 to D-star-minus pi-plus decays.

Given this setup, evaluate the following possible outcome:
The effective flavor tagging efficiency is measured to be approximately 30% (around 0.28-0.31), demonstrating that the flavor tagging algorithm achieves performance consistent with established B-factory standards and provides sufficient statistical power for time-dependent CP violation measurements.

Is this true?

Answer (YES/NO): NO